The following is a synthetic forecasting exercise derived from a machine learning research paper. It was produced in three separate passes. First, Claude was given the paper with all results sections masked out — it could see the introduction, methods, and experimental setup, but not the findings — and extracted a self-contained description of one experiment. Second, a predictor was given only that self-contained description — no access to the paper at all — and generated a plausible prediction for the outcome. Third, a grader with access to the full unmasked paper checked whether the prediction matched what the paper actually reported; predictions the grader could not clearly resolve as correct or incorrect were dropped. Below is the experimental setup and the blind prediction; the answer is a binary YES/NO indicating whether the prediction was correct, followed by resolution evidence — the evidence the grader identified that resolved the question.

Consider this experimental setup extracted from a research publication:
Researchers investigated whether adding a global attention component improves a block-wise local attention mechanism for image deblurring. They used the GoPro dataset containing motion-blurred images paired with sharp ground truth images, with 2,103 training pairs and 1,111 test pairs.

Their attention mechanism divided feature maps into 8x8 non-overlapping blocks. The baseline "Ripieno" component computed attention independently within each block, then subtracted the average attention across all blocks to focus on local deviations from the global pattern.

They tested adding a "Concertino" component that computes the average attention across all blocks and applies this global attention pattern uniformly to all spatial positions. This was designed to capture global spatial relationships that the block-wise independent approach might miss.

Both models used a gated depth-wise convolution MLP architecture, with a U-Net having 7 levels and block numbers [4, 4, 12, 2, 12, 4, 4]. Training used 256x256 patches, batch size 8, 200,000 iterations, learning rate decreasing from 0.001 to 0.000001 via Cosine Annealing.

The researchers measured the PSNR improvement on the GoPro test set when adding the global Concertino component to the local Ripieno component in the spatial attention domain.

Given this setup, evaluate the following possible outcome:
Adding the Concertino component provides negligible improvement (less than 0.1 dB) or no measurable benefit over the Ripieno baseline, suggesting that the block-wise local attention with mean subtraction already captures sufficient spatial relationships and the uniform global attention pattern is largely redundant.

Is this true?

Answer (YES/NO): NO